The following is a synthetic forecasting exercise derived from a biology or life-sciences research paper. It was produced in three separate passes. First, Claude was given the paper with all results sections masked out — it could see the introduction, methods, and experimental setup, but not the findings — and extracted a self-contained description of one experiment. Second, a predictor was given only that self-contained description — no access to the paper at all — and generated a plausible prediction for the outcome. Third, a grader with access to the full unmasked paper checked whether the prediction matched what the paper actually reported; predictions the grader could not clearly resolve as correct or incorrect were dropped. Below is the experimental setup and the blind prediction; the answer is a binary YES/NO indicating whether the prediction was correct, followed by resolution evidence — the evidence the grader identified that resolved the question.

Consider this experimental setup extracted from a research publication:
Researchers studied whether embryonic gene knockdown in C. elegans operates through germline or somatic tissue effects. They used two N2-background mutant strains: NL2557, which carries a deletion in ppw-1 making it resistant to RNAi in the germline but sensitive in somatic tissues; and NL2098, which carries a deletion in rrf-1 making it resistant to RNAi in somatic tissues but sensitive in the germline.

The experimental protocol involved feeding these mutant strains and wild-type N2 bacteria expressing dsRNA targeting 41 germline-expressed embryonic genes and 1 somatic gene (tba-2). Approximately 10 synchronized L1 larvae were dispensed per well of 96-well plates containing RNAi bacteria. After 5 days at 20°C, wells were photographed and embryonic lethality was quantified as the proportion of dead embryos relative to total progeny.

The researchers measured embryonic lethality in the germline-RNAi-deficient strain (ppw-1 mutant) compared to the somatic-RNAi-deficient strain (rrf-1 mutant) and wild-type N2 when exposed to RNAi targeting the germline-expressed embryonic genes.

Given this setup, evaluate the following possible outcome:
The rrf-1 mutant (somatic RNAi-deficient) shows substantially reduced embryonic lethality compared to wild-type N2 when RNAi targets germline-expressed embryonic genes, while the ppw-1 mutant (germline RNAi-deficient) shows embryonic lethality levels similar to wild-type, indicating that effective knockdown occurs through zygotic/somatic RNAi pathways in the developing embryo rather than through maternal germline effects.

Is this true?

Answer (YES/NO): NO